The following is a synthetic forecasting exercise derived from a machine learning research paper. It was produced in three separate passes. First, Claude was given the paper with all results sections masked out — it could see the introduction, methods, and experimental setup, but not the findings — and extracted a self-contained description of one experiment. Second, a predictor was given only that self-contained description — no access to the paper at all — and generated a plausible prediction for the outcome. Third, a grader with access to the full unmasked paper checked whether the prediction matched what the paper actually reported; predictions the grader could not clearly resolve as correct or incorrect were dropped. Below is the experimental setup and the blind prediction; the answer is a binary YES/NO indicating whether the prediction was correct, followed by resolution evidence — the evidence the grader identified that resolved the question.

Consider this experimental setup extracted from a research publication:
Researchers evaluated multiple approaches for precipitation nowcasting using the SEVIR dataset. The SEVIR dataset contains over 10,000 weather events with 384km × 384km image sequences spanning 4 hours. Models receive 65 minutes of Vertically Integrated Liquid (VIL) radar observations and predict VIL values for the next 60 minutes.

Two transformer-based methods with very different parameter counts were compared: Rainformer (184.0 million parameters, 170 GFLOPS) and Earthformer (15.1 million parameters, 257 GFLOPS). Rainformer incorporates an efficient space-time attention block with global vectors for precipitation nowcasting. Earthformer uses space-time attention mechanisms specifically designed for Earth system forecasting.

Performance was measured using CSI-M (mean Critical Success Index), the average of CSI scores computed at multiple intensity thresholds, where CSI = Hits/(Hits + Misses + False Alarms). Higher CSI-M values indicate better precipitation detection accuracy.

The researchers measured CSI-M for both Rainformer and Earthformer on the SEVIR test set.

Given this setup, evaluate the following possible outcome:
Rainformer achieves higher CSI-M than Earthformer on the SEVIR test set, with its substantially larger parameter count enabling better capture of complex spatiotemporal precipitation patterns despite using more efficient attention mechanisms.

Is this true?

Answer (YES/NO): NO